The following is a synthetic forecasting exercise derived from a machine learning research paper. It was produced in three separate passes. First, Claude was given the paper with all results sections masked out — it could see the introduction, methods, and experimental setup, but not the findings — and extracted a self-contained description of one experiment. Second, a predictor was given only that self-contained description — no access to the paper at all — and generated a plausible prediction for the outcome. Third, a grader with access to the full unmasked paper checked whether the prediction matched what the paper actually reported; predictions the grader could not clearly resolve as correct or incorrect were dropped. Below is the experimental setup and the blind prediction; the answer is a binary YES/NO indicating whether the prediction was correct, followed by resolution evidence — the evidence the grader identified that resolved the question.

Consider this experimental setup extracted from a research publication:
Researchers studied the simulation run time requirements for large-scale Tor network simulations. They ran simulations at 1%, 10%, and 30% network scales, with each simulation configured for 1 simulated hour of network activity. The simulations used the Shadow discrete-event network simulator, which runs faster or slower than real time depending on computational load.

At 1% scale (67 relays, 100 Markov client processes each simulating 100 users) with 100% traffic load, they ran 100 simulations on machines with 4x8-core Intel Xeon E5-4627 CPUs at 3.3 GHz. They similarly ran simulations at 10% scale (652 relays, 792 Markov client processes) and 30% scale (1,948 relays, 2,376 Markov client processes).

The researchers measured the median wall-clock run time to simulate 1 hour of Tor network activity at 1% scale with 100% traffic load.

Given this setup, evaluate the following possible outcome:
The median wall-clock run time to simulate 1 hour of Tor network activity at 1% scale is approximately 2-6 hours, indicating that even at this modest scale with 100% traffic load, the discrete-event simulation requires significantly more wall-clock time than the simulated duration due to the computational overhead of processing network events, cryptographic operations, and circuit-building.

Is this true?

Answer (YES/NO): YES